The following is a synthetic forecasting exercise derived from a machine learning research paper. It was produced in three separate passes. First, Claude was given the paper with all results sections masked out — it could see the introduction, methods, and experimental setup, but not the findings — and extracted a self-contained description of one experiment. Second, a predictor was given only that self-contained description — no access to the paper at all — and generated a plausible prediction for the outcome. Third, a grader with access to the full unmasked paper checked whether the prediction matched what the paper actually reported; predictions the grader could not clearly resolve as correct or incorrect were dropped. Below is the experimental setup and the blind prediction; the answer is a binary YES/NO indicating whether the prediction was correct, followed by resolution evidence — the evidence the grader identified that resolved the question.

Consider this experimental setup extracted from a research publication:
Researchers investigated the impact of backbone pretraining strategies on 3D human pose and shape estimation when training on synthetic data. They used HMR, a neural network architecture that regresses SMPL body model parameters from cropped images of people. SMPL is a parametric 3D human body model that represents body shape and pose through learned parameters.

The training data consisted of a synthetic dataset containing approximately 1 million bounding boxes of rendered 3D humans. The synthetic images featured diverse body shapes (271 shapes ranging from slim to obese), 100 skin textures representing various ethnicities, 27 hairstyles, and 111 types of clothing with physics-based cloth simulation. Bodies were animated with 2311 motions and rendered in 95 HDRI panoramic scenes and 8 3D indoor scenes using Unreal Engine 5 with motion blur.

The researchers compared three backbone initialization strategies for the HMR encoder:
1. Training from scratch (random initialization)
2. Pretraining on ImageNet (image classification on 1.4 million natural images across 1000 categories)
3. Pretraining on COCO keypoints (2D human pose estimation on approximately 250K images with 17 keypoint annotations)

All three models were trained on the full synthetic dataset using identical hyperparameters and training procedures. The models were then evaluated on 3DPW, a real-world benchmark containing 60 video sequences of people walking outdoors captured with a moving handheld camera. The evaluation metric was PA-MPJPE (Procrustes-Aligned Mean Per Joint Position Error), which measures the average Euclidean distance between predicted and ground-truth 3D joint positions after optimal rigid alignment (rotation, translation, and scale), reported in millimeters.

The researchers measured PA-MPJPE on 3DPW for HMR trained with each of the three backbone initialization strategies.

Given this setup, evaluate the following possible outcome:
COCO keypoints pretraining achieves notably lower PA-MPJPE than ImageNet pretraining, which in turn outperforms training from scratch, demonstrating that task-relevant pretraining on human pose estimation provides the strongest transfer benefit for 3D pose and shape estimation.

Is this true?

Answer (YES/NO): YES